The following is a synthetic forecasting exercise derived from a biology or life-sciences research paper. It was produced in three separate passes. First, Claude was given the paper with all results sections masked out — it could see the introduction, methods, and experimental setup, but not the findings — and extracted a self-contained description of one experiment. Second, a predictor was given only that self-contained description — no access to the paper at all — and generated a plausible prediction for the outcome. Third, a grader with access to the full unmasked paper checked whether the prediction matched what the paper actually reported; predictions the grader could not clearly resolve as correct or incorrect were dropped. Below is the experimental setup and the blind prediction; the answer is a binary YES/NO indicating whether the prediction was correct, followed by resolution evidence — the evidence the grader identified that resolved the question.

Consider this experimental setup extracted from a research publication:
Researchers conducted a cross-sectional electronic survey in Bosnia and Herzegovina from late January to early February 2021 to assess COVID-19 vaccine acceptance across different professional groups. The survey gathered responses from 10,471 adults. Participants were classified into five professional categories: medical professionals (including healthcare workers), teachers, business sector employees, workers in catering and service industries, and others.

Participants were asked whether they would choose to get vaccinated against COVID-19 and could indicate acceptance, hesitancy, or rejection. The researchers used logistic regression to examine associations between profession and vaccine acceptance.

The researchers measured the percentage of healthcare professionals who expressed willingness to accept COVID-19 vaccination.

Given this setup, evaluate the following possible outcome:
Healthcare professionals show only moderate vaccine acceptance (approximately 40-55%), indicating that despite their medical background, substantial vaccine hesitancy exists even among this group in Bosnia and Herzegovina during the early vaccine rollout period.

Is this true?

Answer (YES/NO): NO